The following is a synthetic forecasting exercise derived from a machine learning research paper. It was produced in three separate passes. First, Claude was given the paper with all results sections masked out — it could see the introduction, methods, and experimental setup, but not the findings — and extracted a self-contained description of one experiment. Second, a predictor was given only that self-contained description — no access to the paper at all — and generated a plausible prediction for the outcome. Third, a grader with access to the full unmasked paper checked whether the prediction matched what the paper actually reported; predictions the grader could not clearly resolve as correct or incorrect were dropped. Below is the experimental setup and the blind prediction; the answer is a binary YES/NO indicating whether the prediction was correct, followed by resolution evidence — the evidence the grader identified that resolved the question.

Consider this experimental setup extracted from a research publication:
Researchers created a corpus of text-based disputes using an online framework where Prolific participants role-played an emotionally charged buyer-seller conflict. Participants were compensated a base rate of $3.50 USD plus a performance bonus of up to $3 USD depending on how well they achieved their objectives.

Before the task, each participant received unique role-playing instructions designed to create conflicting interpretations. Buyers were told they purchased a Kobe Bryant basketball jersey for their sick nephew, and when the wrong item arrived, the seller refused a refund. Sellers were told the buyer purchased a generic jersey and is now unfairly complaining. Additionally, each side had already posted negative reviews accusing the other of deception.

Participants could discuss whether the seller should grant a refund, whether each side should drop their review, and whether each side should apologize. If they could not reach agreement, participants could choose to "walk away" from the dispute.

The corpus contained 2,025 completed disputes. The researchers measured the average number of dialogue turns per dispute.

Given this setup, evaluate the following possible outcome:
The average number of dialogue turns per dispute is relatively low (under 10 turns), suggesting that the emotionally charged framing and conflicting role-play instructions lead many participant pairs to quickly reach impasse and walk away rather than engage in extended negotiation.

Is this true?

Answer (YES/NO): NO